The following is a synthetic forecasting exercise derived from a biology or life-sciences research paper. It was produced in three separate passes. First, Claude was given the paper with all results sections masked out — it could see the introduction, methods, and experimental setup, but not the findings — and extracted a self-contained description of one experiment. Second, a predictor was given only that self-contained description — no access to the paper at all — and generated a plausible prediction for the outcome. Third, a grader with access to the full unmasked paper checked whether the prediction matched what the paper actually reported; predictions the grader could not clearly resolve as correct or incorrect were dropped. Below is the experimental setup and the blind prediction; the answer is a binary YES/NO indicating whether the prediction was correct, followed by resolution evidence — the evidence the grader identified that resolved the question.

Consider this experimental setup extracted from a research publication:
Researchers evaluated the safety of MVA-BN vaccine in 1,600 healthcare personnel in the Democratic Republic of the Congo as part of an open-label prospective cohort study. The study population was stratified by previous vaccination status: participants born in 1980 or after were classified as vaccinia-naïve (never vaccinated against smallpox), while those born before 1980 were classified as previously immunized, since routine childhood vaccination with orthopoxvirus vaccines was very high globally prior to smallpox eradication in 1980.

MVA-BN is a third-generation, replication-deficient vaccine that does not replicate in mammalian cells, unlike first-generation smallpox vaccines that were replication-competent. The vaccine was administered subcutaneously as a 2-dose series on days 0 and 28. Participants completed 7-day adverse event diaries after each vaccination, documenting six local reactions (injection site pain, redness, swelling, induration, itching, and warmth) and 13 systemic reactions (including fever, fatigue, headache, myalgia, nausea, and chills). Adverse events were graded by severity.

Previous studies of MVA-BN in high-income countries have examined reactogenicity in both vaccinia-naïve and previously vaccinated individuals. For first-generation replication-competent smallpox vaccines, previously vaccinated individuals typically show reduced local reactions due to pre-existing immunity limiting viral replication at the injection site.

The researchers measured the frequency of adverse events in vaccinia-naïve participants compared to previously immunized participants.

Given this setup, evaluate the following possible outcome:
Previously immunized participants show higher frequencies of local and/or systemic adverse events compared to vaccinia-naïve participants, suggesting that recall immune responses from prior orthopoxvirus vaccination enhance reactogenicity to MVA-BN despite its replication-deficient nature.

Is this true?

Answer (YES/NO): NO